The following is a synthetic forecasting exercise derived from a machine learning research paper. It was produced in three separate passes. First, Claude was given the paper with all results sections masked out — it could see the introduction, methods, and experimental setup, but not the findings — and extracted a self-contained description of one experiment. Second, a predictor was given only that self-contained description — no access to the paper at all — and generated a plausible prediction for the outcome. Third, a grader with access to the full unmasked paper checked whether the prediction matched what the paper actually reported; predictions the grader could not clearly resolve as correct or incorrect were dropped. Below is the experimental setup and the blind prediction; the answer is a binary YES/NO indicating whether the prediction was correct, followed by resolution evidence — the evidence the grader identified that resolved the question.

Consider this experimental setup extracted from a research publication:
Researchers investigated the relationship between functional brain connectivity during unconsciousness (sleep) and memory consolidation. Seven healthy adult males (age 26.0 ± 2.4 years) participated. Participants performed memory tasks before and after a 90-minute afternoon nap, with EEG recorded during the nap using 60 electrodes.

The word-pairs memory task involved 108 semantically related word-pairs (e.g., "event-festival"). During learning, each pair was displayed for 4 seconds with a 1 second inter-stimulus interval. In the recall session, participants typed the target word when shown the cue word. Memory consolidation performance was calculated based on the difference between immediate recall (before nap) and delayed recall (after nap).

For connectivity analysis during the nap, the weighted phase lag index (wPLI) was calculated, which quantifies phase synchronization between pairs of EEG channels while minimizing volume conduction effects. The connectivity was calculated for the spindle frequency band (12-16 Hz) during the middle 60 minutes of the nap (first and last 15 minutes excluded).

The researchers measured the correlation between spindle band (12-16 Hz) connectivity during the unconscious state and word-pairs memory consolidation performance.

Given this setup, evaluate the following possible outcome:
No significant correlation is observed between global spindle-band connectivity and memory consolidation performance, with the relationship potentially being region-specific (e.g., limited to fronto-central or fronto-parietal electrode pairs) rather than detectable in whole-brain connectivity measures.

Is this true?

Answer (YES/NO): NO